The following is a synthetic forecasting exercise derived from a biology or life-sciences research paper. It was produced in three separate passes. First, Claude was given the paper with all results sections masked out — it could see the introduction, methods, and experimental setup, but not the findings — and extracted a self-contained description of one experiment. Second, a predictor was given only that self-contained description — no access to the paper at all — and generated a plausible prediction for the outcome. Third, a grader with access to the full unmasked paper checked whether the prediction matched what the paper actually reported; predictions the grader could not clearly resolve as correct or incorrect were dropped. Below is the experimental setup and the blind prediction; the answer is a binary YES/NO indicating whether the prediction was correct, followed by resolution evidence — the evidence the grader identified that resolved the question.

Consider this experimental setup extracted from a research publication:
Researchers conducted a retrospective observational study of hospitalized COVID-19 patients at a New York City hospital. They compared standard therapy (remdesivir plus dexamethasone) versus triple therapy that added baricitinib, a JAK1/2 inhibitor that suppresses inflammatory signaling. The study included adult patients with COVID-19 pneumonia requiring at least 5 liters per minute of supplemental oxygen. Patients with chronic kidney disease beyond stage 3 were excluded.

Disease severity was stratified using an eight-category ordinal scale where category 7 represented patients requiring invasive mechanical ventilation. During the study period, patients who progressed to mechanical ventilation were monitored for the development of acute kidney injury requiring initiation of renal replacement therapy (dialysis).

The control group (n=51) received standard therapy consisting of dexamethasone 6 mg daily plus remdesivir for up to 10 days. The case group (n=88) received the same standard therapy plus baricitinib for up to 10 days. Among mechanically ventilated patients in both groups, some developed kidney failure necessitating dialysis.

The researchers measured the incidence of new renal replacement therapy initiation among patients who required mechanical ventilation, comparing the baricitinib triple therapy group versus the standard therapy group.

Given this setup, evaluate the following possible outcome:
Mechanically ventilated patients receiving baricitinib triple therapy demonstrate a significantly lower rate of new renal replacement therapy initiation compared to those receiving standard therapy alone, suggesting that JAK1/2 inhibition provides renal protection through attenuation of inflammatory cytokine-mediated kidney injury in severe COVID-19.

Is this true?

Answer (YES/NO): NO